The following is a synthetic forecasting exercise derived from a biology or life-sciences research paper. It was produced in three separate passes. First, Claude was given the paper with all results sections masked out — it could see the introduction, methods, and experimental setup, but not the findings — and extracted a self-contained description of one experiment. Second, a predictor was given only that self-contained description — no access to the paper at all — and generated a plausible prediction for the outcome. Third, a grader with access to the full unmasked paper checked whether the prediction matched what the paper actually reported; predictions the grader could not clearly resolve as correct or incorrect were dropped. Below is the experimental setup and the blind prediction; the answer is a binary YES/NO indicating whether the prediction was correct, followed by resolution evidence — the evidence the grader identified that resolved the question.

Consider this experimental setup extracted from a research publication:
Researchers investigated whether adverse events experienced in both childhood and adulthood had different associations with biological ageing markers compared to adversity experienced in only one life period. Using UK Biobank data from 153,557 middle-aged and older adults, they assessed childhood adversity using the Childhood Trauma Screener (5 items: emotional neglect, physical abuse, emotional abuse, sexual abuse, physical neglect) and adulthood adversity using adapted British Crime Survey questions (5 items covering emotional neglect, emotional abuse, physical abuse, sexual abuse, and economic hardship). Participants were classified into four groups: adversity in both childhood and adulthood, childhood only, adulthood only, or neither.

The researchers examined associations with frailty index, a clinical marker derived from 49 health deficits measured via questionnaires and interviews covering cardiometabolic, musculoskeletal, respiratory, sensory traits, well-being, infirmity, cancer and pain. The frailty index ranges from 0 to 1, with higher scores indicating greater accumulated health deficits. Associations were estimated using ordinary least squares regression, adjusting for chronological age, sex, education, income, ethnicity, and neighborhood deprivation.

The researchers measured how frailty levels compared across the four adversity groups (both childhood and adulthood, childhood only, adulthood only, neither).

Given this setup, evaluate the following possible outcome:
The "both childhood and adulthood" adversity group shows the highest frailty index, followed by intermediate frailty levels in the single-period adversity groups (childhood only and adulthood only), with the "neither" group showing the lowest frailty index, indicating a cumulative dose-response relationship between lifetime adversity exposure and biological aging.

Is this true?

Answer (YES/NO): YES